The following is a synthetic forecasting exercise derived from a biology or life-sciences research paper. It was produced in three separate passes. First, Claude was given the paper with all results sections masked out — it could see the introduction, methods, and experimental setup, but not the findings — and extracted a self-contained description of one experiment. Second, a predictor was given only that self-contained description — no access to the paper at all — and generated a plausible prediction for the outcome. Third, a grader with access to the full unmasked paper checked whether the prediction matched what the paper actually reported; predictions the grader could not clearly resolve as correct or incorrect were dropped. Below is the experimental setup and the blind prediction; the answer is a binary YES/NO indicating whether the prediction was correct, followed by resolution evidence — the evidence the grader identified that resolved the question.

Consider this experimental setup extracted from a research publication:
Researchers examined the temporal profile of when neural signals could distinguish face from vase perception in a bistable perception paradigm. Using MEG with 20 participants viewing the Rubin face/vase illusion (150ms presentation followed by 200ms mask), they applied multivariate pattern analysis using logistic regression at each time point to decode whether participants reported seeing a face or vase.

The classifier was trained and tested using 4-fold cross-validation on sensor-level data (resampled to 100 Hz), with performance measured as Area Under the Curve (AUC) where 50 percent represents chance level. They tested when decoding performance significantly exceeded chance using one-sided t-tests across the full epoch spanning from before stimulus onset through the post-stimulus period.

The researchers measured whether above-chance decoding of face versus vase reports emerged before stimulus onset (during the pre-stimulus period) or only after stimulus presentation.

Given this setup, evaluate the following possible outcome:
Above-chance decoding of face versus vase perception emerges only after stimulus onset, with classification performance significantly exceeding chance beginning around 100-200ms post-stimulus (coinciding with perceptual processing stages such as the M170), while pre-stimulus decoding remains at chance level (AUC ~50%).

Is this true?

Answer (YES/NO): YES